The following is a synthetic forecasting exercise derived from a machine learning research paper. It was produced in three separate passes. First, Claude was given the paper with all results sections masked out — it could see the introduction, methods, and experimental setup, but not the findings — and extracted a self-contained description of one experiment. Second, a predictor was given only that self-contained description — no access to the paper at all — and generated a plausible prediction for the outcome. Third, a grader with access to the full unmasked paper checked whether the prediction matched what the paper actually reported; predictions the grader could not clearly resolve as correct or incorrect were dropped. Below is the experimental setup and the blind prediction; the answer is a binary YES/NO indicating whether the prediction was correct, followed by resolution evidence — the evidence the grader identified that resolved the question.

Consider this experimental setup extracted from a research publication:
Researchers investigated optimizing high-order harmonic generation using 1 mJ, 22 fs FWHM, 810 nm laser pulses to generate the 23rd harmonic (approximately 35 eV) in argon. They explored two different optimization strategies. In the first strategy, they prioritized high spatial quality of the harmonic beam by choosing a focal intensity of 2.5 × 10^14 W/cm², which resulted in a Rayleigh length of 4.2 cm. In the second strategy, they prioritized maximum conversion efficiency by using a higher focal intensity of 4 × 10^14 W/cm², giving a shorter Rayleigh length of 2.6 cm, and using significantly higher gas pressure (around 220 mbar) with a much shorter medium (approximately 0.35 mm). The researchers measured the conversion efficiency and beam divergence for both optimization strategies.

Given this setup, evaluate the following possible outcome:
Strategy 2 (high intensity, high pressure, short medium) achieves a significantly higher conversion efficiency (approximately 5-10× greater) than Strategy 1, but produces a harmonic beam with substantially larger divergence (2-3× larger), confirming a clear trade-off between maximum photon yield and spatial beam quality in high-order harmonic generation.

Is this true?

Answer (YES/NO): NO